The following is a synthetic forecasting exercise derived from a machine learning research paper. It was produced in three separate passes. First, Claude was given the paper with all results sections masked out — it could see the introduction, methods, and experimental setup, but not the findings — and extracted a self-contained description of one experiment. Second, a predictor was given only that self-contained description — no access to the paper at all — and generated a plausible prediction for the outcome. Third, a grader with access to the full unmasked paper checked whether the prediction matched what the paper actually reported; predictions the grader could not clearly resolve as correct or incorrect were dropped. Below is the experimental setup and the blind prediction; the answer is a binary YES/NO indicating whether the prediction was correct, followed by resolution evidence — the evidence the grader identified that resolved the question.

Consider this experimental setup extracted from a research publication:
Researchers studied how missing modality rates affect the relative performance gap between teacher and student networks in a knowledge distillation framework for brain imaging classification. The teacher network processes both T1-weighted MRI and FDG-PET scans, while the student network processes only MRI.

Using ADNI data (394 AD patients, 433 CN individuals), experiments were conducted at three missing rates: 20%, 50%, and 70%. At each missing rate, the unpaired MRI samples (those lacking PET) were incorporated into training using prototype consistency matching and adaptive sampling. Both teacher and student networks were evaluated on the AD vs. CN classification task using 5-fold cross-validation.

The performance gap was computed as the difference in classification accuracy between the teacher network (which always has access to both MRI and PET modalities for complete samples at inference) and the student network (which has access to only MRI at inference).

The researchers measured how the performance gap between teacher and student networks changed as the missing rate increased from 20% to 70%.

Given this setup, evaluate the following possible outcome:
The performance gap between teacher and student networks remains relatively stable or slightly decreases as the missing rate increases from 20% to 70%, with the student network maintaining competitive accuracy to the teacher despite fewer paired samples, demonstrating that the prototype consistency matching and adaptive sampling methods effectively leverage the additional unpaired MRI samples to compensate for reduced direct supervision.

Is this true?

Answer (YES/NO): NO